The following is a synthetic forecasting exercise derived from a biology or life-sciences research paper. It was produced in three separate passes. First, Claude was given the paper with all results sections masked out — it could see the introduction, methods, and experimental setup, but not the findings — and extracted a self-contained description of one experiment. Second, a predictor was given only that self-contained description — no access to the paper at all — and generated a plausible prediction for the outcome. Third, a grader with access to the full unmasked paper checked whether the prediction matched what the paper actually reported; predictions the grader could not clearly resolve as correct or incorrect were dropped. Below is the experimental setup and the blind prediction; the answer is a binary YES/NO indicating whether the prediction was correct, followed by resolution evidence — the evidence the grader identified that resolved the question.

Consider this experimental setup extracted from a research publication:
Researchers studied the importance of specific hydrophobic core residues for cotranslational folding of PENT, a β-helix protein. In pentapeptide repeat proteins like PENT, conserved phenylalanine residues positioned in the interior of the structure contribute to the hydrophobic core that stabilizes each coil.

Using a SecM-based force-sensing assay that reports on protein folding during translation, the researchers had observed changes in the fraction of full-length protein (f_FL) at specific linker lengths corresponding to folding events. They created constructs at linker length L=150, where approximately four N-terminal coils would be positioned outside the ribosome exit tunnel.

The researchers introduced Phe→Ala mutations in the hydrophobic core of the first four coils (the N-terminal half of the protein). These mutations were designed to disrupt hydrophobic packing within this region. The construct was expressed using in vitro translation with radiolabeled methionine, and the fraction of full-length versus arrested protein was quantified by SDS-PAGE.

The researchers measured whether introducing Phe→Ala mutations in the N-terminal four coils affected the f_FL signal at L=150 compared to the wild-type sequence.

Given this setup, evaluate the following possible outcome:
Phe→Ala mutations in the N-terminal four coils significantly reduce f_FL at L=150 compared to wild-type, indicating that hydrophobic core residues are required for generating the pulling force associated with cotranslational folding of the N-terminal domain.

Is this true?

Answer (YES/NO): YES